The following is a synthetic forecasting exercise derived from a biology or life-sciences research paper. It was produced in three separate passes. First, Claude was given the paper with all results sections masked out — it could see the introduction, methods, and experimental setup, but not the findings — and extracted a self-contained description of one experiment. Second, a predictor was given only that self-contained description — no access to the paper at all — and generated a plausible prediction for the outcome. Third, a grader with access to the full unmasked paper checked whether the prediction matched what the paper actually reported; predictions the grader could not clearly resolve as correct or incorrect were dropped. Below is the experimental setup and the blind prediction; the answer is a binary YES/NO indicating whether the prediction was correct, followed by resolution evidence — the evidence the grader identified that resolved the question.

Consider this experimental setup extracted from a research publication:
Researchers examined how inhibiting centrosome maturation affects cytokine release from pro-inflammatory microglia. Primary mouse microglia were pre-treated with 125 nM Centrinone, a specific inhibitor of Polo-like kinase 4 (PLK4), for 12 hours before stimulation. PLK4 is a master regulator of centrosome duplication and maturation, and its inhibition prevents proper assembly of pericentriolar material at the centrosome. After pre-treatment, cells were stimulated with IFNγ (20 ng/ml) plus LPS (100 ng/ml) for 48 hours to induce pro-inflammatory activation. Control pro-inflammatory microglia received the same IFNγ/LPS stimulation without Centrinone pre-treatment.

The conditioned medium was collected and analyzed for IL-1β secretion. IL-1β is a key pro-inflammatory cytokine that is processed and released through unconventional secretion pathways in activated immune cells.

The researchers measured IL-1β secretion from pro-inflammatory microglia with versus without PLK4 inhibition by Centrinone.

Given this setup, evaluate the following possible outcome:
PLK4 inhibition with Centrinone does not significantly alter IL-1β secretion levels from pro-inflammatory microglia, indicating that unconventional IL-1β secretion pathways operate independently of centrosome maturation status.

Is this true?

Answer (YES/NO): NO